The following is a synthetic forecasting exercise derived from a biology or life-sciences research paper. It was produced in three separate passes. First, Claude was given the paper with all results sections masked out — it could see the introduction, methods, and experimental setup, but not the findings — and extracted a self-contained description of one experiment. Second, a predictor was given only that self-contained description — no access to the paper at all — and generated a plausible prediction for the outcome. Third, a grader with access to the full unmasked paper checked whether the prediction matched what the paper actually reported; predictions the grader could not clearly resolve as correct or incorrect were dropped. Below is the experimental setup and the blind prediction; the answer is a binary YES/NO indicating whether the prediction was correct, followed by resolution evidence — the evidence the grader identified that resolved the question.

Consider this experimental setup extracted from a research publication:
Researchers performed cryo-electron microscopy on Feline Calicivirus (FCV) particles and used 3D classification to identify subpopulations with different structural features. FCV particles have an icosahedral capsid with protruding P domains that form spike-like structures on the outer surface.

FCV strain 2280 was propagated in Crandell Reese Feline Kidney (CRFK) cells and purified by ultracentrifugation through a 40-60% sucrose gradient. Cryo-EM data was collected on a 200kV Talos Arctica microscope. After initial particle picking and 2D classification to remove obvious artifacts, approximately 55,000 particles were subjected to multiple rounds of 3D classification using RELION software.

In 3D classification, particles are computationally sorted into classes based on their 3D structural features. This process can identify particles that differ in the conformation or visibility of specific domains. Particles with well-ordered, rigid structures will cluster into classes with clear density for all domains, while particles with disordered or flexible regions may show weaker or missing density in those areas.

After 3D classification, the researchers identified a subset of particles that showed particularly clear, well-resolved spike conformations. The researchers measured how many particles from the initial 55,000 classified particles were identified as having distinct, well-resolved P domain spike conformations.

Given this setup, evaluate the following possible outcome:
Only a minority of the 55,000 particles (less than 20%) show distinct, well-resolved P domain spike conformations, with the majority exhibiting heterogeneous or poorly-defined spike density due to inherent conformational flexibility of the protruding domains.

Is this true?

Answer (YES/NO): YES